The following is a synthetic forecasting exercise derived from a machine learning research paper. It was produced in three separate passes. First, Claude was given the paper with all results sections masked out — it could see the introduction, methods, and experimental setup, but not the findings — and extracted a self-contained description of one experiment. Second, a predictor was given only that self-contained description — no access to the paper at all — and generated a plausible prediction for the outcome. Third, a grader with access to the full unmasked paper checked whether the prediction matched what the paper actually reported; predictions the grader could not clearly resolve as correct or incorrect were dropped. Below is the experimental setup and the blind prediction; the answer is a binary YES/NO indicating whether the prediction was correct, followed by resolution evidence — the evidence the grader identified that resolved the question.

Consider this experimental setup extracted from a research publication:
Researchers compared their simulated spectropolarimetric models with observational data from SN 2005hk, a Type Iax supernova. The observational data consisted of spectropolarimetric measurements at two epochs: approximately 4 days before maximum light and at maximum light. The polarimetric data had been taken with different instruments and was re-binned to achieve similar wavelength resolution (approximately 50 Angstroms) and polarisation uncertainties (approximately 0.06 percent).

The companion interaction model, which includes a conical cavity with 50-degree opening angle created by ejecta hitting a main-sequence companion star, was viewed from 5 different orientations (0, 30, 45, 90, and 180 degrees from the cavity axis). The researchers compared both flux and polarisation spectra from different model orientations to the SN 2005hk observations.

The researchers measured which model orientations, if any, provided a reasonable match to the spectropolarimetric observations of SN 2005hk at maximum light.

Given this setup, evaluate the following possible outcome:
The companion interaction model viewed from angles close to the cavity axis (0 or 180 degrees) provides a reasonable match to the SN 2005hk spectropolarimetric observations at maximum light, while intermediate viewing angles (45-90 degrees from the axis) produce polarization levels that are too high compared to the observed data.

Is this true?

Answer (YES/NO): NO